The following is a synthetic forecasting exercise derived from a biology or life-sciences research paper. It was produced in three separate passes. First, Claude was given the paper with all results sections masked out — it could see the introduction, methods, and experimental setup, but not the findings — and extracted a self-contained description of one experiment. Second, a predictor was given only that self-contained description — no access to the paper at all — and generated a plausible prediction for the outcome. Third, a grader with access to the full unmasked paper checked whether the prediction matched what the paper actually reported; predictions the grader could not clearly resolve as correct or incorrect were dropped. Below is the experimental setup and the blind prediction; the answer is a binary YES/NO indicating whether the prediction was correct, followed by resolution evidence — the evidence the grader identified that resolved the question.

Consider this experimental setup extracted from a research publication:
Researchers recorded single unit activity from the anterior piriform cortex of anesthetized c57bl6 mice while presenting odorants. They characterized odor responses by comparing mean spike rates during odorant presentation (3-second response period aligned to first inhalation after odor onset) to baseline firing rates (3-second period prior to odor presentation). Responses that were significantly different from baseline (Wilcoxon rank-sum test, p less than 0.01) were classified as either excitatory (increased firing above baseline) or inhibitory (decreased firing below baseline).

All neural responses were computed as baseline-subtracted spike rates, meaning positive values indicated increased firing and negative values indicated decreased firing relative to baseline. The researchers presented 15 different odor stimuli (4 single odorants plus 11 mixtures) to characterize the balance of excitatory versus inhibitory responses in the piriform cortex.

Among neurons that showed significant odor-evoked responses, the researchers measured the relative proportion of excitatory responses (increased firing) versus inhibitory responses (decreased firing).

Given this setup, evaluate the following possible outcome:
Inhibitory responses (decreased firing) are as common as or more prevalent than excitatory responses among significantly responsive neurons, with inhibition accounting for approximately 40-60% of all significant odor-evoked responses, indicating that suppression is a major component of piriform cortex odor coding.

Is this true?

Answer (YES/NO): NO